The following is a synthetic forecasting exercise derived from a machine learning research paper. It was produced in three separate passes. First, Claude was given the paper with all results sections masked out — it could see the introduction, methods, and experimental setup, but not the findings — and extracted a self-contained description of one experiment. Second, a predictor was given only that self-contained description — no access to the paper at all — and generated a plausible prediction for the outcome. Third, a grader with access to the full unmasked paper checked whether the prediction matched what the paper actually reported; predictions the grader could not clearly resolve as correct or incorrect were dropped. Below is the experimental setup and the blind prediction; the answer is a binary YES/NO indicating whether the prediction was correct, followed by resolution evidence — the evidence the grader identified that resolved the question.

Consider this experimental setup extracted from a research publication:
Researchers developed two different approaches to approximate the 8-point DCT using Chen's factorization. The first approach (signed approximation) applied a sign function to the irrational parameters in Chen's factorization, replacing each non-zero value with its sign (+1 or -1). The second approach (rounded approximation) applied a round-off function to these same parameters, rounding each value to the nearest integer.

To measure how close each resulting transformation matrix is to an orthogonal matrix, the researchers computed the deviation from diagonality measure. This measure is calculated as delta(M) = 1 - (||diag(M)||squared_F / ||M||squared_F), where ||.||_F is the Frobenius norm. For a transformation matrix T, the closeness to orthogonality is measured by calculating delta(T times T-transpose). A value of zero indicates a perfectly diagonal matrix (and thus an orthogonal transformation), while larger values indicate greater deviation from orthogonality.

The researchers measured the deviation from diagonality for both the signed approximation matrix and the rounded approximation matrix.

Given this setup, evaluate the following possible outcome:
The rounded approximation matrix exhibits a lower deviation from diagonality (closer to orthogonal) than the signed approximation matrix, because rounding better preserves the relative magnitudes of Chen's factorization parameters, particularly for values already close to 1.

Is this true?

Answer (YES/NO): YES